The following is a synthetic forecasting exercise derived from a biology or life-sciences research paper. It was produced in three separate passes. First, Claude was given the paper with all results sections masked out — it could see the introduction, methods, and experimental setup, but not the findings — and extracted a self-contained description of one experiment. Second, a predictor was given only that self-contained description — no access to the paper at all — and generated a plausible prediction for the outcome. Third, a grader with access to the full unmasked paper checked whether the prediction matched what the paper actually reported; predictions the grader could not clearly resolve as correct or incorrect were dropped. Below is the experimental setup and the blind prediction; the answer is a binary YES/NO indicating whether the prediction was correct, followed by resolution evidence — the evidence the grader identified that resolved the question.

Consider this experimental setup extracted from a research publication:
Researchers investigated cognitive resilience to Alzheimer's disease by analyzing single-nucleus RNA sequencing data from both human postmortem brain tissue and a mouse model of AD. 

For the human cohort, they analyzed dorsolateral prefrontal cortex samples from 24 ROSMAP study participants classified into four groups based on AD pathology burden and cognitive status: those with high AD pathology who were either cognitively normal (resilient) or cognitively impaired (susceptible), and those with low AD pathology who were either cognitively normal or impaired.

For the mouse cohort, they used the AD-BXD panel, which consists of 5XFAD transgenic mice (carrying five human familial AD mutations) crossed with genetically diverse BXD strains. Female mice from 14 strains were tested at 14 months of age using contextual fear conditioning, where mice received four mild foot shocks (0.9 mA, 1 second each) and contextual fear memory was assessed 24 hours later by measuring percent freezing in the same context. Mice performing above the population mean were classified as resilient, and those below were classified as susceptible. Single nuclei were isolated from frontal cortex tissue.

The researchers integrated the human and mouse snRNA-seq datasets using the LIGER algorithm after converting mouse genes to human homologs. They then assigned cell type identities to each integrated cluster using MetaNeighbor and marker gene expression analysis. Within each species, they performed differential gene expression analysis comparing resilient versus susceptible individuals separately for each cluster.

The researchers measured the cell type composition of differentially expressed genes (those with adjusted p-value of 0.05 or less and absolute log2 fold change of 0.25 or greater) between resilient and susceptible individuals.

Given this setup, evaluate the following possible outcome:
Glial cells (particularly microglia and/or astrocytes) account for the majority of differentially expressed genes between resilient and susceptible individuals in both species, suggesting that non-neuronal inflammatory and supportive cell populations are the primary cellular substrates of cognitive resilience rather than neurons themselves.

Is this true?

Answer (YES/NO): NO